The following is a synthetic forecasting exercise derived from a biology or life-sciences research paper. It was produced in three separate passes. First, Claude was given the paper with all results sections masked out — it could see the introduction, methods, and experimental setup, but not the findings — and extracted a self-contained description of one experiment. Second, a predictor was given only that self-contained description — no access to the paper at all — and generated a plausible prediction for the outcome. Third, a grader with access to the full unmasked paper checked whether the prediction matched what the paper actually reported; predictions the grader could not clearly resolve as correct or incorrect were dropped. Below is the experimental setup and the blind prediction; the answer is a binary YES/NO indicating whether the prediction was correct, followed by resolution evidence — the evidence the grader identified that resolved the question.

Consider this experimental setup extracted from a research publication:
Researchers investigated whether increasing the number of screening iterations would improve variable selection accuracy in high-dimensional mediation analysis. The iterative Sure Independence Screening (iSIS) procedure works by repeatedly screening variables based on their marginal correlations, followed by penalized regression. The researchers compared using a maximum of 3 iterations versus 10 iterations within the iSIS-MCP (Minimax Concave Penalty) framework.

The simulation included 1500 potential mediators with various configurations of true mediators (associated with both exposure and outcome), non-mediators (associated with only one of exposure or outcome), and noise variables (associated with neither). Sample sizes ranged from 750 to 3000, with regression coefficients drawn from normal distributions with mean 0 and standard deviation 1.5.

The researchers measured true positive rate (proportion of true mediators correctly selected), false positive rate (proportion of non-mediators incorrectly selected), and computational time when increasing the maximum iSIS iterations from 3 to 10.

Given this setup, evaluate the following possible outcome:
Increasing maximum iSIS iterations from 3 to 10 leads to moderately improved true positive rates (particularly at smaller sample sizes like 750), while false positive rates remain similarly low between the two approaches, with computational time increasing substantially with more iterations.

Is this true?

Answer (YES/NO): NO